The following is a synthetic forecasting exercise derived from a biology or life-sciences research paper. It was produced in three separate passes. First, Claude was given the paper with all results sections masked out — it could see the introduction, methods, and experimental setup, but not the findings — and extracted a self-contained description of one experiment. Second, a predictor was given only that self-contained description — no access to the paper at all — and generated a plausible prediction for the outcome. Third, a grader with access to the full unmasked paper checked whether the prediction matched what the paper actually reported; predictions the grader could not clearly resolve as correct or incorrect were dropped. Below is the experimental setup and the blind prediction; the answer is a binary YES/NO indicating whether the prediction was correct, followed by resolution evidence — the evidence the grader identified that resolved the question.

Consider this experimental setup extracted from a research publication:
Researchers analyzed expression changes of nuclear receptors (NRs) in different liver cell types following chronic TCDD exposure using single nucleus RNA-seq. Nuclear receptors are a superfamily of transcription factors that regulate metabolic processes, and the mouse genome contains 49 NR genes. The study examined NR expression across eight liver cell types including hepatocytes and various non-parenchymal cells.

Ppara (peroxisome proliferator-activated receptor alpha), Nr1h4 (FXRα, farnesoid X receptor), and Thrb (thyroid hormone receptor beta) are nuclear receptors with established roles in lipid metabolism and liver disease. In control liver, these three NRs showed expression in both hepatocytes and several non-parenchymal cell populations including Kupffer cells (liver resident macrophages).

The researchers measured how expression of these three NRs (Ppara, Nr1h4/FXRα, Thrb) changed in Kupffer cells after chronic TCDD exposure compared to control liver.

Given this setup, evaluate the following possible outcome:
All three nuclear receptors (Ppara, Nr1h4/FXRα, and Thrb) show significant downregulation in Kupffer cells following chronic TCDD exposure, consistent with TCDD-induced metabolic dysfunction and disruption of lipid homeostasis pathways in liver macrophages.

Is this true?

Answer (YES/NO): YES